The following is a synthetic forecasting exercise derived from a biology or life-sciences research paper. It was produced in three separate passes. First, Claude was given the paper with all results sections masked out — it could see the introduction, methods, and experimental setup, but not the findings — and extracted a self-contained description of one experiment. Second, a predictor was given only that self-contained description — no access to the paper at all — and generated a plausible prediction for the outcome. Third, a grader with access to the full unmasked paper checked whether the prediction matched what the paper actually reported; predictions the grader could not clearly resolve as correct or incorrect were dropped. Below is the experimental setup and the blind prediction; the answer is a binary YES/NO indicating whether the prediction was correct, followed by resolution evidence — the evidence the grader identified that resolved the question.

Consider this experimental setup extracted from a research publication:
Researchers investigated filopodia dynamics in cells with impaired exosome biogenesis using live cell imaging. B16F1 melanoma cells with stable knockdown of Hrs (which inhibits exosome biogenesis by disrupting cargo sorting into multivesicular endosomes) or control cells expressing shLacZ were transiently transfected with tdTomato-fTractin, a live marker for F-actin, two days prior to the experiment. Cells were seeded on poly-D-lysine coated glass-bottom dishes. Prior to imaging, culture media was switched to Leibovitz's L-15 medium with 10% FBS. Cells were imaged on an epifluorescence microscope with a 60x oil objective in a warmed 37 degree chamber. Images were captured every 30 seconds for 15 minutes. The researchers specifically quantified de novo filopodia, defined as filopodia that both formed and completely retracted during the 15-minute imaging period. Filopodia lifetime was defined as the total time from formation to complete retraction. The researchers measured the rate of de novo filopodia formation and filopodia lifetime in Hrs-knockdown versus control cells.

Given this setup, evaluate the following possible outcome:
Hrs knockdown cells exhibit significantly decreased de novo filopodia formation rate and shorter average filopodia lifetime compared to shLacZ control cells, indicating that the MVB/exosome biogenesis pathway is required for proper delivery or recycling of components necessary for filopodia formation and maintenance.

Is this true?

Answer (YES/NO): YES